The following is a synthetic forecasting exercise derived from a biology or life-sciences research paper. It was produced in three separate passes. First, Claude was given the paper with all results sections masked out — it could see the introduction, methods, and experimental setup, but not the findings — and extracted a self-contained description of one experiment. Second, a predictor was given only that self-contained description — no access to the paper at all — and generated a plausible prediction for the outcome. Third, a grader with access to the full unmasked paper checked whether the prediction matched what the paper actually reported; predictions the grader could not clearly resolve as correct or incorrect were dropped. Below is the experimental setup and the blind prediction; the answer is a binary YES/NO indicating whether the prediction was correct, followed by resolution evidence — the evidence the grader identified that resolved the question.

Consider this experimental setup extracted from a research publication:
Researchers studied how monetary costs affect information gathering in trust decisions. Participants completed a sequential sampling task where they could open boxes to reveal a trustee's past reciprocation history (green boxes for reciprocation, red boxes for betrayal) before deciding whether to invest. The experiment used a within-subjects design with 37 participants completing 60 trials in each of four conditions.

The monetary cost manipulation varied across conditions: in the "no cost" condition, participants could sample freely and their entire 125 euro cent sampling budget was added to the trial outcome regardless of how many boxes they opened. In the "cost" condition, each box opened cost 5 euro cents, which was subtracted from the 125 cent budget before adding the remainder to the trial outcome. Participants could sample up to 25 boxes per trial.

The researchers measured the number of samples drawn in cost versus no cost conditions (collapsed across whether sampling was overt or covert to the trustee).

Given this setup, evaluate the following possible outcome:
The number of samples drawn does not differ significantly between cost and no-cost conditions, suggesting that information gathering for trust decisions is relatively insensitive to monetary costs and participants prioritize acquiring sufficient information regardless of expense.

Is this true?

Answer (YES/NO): NO